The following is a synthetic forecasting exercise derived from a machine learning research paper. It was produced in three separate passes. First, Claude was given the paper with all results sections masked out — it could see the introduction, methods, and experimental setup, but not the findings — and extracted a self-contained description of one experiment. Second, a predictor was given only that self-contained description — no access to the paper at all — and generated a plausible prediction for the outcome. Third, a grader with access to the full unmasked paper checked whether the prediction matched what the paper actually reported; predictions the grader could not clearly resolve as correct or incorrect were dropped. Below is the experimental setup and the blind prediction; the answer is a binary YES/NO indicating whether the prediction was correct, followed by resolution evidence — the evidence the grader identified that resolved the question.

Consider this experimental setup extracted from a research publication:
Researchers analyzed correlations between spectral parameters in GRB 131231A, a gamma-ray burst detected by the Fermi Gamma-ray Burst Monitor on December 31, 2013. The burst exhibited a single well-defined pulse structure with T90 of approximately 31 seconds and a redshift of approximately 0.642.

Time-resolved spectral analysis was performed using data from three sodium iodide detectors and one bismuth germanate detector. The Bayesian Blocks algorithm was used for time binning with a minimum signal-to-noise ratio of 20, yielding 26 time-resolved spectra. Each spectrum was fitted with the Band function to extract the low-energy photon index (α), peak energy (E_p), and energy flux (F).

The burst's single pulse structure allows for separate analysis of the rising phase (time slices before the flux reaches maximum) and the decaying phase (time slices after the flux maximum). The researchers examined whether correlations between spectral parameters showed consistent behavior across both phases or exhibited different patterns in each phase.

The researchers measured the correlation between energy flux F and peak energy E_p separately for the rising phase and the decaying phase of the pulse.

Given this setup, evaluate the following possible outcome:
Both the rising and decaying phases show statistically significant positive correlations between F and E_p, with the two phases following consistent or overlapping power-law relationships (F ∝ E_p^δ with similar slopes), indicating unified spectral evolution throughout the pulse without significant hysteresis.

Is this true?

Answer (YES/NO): NO